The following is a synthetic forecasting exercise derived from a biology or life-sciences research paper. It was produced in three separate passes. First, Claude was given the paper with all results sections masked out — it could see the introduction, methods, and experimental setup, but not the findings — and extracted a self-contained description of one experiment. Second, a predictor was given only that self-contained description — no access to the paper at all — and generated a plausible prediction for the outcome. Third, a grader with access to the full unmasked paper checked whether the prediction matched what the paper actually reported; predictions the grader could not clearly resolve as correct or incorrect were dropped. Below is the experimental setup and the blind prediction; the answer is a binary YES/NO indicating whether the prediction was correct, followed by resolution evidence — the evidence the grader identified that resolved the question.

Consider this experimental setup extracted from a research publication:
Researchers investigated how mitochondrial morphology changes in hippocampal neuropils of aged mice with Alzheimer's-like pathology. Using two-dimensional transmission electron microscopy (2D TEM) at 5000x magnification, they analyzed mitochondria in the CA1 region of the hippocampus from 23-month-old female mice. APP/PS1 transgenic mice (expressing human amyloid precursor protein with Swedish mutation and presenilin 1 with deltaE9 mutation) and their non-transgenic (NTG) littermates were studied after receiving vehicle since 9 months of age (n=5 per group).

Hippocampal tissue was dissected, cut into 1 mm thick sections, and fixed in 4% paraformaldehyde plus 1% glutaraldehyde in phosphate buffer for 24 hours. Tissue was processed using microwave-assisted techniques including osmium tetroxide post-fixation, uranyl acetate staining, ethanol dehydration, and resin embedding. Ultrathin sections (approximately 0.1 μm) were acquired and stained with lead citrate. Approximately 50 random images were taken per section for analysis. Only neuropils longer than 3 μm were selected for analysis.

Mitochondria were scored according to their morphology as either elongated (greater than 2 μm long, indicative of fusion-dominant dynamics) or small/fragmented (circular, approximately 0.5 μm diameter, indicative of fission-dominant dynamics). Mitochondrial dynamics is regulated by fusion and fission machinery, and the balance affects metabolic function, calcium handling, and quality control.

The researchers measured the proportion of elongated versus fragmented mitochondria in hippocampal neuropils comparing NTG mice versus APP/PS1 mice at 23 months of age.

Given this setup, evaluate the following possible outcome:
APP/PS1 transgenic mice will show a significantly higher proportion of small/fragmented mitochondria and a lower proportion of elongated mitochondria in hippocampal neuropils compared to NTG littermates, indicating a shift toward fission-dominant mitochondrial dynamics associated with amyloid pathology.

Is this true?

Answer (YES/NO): YES